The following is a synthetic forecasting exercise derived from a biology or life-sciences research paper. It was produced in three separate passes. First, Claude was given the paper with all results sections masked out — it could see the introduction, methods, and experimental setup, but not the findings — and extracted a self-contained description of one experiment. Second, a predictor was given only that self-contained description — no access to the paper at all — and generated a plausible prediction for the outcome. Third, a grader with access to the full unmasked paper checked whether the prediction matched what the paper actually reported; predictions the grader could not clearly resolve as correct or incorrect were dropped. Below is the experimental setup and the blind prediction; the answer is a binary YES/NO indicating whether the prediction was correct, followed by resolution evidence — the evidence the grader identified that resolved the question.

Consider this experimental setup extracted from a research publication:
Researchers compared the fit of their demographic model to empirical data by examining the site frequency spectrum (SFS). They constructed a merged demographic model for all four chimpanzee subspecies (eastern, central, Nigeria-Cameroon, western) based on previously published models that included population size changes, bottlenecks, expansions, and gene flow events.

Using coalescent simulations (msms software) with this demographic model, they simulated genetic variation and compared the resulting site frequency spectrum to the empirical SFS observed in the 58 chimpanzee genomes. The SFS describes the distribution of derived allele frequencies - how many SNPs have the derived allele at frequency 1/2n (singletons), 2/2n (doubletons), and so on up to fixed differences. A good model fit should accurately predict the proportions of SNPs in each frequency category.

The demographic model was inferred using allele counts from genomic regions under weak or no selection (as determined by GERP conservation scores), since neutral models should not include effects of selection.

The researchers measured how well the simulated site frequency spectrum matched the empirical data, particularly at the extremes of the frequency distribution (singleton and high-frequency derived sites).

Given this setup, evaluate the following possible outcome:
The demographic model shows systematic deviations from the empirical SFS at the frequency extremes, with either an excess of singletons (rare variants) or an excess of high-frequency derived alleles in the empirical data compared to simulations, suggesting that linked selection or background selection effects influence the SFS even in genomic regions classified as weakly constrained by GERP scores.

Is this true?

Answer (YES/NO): NO